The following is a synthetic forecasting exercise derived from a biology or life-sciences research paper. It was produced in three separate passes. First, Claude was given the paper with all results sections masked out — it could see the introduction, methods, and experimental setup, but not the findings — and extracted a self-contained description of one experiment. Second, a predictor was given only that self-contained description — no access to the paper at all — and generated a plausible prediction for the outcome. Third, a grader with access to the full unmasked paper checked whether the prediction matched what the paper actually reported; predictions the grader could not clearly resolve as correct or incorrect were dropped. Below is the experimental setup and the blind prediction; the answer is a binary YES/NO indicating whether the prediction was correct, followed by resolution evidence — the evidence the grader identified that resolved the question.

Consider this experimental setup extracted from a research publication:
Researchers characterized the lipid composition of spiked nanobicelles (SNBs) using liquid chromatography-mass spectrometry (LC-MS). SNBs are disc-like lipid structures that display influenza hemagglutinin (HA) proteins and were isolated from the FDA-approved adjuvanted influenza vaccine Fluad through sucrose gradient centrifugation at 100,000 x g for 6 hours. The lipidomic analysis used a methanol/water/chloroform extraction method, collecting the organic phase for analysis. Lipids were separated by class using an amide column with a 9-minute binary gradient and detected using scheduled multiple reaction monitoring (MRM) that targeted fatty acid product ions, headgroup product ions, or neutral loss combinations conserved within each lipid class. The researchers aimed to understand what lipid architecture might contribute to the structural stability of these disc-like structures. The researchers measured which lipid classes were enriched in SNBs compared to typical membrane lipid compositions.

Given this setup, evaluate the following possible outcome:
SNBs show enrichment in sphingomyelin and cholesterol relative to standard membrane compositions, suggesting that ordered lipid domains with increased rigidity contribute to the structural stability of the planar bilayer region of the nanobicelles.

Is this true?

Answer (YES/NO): NO